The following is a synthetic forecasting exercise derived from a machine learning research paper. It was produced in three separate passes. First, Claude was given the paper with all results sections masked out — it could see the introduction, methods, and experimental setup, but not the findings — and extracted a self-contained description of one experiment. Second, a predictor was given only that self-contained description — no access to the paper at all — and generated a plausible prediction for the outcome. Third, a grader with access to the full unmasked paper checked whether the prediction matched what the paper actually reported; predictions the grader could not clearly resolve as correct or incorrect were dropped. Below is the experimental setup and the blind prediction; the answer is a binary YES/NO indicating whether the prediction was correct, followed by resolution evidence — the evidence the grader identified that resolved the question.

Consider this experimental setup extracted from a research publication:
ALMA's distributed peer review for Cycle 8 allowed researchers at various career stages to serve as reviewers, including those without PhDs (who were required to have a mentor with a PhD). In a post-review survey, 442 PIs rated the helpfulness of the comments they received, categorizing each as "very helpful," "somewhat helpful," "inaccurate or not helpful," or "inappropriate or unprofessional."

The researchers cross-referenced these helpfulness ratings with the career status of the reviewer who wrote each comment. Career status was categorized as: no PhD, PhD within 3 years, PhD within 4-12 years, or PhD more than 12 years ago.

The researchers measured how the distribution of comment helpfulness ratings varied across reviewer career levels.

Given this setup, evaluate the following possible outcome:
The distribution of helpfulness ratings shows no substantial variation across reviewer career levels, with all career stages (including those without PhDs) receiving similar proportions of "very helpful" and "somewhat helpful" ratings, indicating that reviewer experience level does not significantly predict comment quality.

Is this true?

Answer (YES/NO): YES